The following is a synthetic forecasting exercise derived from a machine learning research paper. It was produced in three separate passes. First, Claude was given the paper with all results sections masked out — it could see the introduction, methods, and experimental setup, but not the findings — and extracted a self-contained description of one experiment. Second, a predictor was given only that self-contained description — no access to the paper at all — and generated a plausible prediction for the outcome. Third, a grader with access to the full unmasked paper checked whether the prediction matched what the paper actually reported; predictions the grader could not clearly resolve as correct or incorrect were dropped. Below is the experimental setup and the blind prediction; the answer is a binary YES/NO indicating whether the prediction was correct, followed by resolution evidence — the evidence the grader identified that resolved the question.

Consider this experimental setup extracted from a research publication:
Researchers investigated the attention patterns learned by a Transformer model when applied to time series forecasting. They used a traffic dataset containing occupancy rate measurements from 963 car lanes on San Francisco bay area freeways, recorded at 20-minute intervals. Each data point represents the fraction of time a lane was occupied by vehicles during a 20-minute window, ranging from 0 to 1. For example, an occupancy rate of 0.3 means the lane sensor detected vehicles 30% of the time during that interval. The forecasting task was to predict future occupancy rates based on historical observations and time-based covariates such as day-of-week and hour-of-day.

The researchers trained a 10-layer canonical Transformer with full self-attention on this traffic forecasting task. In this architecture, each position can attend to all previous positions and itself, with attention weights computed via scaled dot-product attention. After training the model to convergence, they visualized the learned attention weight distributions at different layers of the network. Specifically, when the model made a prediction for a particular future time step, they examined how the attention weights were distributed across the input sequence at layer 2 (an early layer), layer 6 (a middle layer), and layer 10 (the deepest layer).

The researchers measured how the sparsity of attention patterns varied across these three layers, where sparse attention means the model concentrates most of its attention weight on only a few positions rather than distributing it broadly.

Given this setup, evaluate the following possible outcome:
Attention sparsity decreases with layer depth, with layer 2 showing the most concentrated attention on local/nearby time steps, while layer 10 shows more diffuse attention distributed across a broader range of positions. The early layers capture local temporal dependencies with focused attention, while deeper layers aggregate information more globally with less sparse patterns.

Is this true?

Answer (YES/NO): NO